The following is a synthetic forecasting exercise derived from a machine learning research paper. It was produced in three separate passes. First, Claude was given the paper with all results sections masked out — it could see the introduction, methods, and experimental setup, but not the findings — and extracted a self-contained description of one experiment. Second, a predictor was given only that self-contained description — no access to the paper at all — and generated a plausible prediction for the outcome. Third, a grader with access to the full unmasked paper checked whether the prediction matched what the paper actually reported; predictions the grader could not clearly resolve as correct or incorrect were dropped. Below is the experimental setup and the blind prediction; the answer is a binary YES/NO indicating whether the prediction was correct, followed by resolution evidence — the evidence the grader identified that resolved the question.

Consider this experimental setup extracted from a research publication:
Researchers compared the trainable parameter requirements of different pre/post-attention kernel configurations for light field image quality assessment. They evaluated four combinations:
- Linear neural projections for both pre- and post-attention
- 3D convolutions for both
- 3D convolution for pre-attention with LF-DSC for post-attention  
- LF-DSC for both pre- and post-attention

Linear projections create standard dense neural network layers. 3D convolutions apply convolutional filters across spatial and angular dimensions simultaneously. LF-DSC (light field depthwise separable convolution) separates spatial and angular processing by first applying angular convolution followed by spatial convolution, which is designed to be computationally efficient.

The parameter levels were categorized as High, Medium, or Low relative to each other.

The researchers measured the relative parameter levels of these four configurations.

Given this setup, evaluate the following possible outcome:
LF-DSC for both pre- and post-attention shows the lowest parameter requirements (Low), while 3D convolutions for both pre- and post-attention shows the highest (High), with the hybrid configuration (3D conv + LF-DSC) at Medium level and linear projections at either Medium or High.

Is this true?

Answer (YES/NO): NO